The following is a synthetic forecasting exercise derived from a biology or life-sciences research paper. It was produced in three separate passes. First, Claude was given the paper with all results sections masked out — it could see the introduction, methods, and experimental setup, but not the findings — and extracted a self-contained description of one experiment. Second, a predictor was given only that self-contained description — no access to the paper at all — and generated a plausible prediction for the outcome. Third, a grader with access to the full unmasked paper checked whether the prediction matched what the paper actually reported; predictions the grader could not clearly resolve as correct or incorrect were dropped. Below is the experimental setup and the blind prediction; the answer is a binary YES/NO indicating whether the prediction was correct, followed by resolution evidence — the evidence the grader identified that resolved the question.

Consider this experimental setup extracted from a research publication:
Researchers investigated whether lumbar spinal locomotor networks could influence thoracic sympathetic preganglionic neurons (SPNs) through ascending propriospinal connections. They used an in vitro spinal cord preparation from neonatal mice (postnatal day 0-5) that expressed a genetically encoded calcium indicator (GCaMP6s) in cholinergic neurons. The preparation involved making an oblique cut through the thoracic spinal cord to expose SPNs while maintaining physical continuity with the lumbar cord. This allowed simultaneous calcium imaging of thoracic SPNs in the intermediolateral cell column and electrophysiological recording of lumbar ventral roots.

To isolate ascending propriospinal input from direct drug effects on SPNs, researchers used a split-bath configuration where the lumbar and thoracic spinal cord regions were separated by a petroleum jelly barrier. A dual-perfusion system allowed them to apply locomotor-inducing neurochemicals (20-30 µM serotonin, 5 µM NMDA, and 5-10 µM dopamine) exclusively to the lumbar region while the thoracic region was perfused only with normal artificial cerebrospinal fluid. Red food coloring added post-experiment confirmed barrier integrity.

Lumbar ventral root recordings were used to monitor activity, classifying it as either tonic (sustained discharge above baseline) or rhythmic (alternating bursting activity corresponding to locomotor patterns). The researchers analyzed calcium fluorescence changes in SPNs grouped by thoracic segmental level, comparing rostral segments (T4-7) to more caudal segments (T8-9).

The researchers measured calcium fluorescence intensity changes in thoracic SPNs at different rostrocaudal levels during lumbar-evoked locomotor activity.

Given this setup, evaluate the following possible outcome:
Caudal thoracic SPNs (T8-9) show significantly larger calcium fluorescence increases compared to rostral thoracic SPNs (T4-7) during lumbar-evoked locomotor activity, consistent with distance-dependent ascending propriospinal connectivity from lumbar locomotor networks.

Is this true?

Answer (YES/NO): NO